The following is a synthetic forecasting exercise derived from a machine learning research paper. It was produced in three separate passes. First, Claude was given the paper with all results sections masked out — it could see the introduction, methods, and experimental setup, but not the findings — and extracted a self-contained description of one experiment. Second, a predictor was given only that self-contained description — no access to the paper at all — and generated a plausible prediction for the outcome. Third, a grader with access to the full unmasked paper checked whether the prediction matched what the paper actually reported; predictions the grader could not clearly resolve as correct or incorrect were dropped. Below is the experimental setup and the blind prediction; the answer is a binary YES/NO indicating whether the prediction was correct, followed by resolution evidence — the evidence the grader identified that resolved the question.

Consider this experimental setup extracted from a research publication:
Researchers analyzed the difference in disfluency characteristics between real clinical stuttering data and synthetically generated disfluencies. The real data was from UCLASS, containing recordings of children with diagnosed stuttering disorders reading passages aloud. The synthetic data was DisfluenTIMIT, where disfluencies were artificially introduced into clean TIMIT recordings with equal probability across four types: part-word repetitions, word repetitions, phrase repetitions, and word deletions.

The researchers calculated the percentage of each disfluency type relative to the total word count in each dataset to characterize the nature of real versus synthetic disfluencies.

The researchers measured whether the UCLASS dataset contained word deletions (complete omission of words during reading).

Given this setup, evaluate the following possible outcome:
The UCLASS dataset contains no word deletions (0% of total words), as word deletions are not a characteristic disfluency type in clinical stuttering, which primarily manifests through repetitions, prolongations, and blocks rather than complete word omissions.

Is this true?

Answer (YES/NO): YES